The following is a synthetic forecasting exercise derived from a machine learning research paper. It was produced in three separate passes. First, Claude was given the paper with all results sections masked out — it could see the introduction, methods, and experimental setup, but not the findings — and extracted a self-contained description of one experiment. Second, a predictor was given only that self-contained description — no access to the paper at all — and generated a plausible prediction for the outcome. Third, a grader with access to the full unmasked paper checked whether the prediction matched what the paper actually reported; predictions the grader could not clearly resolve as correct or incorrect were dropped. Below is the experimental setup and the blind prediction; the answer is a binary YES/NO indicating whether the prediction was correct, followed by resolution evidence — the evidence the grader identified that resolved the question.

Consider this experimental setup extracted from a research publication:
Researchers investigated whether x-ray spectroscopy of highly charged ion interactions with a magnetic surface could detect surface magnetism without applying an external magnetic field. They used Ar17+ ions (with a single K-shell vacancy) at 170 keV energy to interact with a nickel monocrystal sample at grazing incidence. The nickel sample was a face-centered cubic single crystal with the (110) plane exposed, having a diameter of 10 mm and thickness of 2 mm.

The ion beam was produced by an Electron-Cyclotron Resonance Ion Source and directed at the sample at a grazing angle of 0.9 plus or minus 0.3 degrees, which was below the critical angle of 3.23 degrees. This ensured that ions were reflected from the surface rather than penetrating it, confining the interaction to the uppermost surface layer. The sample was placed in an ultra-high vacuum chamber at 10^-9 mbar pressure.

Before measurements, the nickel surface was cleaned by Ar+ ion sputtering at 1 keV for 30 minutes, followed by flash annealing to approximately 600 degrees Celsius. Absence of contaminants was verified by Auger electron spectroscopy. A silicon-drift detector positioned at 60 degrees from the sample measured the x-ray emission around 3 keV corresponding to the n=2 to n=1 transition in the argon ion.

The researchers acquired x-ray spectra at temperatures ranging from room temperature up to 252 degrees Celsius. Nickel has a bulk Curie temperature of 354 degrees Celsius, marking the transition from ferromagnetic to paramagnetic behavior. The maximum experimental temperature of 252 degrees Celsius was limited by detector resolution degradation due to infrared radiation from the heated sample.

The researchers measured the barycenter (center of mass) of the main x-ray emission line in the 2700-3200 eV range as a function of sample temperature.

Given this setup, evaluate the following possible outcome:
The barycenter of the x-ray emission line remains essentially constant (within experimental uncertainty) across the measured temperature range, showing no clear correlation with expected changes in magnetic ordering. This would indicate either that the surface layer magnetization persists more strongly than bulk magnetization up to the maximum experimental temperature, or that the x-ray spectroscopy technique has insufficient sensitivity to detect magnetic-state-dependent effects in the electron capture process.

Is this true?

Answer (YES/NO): NO